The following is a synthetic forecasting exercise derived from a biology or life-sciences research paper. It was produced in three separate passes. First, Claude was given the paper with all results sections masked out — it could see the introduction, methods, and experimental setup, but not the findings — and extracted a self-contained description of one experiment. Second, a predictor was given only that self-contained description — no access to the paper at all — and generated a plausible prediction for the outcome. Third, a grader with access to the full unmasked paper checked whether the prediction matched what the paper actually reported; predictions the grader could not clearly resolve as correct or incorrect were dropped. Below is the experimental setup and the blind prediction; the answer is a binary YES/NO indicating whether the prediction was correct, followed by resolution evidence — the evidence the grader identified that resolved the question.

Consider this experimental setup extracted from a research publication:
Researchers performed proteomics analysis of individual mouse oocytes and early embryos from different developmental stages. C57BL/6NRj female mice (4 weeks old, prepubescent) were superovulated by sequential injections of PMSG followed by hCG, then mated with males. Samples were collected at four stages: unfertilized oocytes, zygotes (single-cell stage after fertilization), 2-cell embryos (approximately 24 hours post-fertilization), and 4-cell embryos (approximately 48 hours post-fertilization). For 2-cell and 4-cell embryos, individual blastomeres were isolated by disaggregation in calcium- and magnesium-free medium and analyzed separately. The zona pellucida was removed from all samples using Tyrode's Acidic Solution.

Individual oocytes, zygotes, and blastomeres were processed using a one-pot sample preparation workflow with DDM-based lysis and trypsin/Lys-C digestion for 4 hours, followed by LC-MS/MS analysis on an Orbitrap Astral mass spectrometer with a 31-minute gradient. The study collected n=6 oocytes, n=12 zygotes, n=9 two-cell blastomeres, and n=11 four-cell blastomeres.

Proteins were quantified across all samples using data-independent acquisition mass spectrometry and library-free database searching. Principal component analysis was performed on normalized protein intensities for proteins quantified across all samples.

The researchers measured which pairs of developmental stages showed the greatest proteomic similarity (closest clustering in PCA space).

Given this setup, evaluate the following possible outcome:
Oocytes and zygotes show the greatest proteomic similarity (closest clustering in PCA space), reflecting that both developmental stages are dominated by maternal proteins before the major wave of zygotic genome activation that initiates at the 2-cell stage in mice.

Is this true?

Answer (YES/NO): YES